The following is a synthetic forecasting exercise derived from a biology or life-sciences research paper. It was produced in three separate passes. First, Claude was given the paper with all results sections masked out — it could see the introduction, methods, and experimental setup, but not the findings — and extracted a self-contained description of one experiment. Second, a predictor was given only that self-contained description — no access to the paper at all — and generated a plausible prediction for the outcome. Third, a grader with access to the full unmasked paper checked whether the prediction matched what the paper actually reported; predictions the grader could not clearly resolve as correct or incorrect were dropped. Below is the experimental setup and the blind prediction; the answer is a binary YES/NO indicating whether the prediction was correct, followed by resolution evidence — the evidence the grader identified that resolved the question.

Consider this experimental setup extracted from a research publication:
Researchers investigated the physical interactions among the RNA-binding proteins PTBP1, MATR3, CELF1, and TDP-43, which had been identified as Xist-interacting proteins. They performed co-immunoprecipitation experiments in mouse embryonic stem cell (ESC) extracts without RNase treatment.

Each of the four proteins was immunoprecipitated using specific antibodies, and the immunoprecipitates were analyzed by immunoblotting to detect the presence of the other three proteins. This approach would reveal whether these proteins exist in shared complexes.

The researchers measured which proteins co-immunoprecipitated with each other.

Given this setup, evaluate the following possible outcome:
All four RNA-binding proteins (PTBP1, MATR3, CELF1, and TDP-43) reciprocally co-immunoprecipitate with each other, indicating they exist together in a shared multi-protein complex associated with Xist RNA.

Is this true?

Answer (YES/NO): YES